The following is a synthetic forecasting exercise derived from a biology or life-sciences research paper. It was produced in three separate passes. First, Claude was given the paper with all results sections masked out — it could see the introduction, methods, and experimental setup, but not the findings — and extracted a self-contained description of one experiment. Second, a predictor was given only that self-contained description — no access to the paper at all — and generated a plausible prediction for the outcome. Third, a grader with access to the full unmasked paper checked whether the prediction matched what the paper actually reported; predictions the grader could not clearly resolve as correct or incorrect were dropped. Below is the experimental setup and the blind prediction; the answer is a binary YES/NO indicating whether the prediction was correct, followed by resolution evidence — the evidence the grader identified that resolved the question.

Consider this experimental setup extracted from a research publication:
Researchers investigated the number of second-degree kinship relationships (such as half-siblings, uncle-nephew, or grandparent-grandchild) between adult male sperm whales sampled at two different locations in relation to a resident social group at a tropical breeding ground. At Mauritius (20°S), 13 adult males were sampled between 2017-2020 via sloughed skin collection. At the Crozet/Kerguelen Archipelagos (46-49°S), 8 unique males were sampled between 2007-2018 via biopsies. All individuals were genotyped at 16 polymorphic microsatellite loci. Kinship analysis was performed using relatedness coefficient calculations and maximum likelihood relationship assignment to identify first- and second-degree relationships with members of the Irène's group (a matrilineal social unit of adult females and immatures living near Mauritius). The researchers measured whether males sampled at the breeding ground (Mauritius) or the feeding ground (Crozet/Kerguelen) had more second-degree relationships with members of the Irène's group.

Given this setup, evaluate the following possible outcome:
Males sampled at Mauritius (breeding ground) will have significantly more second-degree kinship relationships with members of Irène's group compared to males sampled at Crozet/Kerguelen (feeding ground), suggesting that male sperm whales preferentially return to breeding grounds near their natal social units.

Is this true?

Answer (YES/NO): NO